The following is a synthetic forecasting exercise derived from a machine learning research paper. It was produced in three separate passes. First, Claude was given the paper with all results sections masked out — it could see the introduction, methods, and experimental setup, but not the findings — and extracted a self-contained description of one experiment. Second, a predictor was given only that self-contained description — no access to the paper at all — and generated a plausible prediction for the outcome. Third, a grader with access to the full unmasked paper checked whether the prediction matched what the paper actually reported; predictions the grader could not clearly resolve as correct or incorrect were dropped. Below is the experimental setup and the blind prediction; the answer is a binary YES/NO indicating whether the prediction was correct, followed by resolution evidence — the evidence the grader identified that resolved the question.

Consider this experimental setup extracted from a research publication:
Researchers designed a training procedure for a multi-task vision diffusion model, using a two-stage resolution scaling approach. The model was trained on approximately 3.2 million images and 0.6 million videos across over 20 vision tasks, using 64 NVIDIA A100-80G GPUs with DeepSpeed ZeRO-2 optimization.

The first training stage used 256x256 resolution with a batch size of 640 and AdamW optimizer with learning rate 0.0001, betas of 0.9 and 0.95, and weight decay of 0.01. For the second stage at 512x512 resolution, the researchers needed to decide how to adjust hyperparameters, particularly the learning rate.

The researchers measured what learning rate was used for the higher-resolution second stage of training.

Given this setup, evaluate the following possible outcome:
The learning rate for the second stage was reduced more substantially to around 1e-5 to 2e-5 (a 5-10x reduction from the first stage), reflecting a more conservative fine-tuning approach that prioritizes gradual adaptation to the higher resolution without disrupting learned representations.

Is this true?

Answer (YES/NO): NO